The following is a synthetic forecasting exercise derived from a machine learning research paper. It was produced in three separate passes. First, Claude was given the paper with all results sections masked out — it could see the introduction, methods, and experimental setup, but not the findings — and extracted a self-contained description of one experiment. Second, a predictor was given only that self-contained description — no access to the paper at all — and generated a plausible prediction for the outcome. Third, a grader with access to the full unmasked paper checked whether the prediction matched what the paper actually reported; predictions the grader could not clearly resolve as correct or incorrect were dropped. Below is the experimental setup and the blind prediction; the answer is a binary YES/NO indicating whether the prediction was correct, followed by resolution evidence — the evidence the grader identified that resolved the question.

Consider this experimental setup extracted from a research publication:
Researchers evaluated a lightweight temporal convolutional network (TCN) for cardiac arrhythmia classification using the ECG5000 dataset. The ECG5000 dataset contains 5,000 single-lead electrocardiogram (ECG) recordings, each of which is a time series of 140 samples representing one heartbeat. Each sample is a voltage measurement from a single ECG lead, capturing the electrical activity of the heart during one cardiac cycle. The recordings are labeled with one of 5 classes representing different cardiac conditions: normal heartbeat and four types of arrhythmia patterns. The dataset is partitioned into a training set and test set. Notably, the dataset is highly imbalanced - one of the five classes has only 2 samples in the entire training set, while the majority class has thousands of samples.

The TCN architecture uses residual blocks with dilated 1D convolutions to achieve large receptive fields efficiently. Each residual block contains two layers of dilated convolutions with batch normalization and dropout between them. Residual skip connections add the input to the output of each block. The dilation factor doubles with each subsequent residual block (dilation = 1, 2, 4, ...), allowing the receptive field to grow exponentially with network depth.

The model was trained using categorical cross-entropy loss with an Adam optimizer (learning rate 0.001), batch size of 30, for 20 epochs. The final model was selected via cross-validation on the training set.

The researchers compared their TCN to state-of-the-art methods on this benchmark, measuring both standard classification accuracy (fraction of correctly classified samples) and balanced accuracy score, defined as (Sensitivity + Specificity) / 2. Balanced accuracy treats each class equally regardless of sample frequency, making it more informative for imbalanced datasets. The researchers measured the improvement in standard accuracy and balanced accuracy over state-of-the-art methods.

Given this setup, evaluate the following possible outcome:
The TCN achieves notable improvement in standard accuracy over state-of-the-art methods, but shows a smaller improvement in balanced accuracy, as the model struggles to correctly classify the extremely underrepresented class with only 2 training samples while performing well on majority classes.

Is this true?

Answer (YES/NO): NO